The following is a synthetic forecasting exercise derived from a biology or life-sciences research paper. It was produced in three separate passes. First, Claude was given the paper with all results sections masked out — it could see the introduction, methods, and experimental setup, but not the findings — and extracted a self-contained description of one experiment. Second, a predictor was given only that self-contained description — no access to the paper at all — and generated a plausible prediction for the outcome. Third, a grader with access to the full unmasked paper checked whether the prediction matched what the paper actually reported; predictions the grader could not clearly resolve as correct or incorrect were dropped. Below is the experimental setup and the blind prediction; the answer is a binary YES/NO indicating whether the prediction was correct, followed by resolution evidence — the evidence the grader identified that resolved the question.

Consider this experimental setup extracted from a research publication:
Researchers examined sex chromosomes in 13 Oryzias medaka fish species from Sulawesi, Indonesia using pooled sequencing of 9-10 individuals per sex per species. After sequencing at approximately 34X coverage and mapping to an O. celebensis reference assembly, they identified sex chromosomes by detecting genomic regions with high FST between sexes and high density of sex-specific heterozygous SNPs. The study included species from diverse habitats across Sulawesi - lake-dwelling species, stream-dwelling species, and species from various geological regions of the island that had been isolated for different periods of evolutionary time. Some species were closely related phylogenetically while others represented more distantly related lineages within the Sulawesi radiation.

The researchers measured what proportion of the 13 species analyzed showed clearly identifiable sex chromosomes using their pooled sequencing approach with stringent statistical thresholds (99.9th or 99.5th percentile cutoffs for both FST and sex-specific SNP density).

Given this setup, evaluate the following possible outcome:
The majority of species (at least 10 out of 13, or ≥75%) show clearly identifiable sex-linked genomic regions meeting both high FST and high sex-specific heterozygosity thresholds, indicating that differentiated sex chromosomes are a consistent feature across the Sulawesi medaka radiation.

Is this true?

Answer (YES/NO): NO